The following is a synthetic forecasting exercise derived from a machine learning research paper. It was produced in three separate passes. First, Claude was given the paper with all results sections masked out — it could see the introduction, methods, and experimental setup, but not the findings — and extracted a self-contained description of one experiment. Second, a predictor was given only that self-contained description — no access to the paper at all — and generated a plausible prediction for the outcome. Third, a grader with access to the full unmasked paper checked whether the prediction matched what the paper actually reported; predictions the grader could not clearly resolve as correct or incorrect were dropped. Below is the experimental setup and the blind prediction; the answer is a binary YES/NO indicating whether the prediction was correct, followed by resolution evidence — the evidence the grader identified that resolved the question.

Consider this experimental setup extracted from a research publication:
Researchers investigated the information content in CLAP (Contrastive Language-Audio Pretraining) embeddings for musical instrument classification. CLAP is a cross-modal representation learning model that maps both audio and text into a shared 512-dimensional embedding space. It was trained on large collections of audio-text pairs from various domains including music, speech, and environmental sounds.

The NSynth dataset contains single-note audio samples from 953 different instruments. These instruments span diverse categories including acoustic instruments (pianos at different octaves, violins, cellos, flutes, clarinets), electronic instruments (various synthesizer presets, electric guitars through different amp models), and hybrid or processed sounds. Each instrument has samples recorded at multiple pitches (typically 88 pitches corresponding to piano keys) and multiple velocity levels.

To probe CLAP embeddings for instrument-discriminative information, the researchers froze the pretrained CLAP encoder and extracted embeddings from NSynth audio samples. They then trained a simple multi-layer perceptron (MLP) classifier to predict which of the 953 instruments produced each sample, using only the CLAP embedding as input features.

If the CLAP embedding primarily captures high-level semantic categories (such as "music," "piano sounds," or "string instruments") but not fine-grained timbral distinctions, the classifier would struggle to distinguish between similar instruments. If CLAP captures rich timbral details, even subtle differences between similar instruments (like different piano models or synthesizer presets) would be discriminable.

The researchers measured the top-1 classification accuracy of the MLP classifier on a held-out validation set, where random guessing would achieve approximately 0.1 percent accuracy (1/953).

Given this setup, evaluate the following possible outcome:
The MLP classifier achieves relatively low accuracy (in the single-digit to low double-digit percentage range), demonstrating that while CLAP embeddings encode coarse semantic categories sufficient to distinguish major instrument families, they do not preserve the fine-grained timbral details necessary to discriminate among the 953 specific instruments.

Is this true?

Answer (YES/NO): NO